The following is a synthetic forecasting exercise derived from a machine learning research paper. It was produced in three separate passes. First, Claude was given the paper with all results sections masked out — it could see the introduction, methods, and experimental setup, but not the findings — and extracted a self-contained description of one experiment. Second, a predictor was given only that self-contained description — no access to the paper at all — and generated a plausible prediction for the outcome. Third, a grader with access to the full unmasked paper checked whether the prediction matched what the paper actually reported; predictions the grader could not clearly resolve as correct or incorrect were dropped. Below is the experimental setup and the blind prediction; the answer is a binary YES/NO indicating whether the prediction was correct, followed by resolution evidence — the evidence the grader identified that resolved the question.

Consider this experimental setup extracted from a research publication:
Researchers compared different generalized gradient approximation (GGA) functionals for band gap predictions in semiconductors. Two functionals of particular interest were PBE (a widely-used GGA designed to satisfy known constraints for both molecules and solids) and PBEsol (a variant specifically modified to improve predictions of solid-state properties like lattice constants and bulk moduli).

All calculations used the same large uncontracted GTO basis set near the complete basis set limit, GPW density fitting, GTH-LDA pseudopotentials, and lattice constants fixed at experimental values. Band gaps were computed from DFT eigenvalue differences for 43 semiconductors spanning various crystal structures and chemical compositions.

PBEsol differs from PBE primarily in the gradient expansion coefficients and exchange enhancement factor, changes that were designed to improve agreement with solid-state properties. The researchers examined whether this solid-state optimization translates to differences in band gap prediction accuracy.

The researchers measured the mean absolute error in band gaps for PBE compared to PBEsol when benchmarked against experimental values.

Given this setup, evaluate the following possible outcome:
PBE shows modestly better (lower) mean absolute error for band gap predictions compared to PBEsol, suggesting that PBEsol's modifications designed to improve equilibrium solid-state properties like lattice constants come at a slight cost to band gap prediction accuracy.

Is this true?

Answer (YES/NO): YES